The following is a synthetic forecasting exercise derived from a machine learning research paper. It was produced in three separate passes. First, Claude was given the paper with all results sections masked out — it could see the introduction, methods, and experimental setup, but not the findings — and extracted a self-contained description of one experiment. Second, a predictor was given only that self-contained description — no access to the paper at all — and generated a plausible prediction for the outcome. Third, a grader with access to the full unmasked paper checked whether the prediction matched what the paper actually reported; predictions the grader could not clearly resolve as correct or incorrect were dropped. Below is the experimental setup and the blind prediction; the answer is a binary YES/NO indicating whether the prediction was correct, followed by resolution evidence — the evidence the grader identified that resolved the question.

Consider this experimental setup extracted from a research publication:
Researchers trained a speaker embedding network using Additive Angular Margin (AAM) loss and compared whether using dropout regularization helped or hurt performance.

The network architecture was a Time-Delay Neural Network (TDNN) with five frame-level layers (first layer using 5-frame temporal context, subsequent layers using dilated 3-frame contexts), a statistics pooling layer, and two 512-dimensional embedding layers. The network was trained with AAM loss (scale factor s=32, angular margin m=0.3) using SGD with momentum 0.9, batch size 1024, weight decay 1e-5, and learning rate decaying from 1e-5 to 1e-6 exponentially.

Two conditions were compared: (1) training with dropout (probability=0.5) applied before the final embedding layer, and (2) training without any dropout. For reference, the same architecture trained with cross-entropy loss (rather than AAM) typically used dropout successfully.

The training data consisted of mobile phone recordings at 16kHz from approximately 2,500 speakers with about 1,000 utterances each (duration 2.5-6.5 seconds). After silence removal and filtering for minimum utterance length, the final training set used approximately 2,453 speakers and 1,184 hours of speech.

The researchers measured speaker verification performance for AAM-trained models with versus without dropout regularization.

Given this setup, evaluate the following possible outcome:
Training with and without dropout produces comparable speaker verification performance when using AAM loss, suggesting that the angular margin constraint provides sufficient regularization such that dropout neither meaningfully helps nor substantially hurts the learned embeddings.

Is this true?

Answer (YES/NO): NO